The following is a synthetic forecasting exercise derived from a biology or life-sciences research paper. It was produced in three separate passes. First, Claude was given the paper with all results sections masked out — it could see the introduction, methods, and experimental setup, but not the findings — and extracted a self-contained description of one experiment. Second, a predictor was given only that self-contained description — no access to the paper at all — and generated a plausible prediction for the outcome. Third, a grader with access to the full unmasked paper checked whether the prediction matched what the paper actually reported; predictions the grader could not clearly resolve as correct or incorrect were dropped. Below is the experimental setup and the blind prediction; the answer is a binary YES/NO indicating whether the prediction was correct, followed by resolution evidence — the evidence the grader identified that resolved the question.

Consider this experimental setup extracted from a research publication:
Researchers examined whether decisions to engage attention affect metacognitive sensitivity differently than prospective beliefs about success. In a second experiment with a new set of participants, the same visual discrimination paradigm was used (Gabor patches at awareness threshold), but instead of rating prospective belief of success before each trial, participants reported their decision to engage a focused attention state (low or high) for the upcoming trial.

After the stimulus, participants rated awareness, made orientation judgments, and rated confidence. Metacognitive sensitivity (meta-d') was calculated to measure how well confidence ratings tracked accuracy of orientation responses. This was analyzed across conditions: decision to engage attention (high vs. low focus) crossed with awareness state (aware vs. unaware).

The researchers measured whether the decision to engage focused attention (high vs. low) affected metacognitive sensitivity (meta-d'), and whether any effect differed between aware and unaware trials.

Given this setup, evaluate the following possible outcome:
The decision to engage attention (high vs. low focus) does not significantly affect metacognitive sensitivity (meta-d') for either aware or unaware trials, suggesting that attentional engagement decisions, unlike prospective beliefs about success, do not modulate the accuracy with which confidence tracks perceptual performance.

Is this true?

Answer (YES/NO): NO